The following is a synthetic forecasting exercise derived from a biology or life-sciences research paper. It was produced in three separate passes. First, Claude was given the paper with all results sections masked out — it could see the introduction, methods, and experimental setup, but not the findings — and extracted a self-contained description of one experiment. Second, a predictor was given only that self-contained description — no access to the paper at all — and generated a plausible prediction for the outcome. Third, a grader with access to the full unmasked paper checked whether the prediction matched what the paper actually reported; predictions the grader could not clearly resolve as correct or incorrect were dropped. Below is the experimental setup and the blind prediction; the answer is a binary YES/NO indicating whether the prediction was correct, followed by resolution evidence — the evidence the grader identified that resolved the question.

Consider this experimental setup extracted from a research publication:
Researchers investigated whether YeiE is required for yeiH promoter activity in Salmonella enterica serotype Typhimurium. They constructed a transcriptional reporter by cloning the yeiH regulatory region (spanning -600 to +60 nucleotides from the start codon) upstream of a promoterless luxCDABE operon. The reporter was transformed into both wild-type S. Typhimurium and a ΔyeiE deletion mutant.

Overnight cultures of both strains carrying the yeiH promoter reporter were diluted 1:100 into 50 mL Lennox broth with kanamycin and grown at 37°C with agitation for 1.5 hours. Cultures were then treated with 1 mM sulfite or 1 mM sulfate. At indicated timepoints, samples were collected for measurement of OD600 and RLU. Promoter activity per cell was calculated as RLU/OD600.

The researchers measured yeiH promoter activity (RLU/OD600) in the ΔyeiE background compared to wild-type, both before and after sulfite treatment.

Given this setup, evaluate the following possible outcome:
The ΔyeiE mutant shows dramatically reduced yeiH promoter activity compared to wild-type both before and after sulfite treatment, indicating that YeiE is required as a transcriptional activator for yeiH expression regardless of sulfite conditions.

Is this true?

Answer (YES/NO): NO